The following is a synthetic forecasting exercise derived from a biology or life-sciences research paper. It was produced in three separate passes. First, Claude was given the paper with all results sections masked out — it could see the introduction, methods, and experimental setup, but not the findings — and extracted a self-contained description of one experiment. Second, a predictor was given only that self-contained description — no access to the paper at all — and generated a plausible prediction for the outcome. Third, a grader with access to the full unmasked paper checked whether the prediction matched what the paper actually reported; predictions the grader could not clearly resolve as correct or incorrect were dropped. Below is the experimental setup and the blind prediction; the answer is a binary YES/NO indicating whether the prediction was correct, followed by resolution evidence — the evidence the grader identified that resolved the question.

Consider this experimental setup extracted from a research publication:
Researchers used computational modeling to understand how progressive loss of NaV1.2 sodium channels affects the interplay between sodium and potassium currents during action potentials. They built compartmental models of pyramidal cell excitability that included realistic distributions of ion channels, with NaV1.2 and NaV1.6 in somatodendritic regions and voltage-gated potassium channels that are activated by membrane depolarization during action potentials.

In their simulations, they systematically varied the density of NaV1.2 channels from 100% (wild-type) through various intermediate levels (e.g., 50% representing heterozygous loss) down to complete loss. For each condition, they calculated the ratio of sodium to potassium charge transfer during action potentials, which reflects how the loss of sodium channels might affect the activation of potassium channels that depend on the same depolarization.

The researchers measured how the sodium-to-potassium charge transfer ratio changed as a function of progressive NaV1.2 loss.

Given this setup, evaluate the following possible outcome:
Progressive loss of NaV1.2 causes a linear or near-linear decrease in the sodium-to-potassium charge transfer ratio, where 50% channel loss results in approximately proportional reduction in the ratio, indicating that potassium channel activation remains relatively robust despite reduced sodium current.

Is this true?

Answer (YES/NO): NO